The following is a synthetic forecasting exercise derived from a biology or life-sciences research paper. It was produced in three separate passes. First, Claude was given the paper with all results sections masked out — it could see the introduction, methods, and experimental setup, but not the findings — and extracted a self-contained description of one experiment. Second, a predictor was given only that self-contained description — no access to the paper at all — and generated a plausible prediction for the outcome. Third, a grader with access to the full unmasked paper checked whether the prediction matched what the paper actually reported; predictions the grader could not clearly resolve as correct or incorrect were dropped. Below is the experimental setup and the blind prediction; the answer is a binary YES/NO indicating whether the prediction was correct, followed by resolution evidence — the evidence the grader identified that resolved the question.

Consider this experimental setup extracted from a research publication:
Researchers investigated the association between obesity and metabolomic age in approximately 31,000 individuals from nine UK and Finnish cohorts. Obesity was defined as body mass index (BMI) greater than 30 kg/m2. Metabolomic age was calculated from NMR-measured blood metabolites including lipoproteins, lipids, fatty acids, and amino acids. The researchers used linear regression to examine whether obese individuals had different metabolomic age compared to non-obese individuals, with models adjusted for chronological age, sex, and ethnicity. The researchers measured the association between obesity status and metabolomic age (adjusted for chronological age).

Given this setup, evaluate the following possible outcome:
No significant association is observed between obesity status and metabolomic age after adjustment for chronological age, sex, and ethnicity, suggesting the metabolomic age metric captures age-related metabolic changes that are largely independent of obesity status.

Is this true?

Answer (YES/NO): NO